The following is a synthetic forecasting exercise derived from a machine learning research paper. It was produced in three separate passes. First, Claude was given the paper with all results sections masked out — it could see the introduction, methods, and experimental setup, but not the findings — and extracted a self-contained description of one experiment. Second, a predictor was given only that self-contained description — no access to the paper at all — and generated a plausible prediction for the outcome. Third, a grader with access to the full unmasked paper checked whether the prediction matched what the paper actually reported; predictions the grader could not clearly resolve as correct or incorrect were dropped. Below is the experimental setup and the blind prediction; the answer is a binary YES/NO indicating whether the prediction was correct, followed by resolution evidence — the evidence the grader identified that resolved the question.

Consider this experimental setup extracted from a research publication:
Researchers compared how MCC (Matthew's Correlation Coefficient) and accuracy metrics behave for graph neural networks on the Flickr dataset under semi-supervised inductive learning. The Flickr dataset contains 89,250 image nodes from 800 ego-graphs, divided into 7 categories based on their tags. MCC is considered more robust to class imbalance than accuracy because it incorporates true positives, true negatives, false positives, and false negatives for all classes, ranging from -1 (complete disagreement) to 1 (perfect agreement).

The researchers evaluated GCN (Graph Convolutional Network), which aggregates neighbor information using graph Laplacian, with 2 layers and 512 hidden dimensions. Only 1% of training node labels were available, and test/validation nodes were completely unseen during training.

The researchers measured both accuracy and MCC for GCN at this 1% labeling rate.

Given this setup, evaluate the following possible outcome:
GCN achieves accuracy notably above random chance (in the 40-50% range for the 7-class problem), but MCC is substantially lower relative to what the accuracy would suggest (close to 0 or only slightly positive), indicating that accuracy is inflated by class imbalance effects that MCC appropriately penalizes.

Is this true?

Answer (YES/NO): YES